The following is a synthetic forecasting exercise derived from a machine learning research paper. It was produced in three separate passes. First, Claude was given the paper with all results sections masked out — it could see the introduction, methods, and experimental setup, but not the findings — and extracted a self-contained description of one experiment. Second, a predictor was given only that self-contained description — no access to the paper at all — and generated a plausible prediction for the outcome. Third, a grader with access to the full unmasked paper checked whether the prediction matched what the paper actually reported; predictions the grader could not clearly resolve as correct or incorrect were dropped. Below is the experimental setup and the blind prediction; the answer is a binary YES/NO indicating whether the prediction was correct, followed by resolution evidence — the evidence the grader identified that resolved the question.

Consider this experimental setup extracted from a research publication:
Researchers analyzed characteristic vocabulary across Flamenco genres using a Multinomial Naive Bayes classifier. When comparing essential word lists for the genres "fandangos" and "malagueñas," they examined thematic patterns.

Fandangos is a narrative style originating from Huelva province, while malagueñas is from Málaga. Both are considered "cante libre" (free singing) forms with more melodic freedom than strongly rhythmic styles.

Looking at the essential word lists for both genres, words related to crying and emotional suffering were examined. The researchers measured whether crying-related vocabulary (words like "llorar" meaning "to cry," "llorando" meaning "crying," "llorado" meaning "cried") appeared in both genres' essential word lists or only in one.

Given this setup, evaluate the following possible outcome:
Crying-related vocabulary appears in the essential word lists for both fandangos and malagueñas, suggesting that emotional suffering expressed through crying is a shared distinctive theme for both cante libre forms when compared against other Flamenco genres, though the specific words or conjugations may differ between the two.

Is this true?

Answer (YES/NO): NO